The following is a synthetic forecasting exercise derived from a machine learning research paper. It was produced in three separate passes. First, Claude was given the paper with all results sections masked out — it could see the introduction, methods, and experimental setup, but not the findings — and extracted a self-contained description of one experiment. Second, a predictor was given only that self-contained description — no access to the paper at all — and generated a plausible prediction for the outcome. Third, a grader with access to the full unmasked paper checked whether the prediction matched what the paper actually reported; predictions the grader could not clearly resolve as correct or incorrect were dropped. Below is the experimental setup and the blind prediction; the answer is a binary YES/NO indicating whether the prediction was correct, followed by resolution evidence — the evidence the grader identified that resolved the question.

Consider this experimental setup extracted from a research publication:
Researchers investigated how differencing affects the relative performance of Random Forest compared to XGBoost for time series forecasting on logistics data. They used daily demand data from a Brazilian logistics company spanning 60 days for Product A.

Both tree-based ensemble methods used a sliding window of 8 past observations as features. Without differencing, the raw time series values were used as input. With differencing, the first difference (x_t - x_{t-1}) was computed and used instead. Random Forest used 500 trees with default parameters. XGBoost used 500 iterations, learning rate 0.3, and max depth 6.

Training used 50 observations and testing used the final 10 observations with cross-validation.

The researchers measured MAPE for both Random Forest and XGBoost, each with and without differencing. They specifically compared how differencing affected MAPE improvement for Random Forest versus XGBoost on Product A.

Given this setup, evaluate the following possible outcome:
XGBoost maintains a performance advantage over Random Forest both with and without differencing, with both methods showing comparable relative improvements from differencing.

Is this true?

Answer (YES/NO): NO